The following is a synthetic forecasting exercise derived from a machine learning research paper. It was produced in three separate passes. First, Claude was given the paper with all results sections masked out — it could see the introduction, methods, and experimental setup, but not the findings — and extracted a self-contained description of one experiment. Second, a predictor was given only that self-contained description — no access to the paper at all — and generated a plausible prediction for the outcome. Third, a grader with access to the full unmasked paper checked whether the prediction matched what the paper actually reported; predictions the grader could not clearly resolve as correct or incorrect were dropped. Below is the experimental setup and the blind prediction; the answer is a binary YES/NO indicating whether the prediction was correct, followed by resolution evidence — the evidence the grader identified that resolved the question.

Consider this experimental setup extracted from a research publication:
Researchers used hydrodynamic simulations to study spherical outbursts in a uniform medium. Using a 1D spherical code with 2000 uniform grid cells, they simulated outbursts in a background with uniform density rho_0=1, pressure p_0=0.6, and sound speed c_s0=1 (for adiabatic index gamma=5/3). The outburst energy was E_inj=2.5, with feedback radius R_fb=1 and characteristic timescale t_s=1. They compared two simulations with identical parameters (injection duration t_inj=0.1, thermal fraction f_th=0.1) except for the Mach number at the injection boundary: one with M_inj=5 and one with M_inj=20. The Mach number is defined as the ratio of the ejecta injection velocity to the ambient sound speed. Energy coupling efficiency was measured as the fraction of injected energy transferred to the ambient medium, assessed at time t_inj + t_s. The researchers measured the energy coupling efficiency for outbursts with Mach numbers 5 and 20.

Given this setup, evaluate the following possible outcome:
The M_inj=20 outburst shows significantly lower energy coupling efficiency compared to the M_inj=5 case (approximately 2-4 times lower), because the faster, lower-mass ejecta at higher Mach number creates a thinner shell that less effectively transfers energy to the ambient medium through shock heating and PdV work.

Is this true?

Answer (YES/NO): NO